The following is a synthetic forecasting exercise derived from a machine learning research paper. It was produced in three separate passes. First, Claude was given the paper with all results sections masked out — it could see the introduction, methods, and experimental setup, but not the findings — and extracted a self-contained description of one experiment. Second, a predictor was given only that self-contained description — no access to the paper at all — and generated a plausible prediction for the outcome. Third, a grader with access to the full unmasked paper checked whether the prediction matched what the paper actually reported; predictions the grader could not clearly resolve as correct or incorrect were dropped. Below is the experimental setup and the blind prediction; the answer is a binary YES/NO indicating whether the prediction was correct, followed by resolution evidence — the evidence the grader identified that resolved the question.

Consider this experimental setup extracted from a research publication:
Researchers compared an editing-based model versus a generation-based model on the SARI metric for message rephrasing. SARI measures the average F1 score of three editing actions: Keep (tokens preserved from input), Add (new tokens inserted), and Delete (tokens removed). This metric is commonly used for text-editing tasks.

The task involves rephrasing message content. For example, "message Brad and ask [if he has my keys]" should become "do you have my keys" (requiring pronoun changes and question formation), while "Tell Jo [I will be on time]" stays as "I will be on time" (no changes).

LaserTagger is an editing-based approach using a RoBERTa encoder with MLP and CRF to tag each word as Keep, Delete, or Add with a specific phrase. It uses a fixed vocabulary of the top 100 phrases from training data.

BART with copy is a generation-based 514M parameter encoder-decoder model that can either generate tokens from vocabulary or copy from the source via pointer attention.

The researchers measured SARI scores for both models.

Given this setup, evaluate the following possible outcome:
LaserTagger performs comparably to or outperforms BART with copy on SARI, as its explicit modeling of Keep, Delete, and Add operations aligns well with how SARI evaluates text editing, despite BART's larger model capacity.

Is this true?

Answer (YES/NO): NO